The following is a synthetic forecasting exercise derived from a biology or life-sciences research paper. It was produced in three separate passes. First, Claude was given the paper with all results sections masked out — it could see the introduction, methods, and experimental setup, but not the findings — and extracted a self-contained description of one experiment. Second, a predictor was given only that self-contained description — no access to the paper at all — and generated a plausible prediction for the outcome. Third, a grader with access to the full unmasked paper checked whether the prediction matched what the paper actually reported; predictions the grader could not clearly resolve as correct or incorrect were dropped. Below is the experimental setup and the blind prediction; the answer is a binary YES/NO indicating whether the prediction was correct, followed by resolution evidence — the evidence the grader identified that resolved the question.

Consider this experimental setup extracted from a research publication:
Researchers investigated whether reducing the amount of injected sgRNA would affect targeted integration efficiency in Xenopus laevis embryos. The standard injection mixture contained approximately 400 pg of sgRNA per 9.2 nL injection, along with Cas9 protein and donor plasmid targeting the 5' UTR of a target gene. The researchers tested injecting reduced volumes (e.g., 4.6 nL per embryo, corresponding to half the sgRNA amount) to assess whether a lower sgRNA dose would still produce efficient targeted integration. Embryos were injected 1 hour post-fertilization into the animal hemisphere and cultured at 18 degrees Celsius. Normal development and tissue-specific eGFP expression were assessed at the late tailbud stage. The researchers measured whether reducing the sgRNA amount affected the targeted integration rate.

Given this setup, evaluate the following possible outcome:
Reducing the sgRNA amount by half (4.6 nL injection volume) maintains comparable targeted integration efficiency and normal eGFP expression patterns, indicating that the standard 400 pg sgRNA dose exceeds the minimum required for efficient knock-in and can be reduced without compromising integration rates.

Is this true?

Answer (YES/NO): NO